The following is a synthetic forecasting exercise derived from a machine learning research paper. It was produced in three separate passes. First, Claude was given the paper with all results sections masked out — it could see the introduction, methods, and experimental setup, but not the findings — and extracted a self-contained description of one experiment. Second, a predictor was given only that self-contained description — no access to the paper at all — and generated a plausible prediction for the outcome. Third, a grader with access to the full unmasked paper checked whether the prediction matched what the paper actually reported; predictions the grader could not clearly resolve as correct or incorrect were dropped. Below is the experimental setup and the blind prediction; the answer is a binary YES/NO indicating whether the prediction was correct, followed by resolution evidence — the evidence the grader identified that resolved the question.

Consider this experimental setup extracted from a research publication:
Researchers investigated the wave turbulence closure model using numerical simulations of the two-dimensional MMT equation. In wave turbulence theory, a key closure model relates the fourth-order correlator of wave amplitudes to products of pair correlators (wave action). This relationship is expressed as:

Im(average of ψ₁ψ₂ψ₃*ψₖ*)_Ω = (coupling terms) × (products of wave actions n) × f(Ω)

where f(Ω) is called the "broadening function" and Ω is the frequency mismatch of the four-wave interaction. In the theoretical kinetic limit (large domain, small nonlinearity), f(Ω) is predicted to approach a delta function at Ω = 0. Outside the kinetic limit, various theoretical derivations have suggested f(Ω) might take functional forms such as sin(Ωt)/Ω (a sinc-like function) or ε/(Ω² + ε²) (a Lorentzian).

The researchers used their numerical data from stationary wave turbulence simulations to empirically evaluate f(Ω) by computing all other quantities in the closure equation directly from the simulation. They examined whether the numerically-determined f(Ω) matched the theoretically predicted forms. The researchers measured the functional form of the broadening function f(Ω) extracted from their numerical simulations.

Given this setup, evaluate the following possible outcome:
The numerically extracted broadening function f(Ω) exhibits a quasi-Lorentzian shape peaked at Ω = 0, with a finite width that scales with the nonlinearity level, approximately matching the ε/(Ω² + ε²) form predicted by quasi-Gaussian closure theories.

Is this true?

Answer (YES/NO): NO